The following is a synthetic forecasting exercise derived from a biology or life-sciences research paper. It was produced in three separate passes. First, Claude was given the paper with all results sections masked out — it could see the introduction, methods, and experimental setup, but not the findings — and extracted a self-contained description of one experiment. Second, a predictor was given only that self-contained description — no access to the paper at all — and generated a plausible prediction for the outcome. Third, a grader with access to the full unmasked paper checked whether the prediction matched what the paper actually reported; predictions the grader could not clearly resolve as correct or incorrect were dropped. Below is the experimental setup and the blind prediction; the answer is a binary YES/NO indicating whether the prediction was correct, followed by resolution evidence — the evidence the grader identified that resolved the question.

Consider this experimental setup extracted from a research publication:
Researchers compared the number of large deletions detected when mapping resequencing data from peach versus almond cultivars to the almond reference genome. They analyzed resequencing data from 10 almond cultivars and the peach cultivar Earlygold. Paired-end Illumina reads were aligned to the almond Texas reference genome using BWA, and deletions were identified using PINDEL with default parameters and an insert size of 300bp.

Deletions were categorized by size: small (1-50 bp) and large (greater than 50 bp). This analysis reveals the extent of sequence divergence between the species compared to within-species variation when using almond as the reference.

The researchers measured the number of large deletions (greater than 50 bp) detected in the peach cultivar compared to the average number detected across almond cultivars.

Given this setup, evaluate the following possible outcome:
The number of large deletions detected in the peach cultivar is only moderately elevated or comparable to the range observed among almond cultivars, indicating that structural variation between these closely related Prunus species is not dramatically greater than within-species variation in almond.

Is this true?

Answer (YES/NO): NO